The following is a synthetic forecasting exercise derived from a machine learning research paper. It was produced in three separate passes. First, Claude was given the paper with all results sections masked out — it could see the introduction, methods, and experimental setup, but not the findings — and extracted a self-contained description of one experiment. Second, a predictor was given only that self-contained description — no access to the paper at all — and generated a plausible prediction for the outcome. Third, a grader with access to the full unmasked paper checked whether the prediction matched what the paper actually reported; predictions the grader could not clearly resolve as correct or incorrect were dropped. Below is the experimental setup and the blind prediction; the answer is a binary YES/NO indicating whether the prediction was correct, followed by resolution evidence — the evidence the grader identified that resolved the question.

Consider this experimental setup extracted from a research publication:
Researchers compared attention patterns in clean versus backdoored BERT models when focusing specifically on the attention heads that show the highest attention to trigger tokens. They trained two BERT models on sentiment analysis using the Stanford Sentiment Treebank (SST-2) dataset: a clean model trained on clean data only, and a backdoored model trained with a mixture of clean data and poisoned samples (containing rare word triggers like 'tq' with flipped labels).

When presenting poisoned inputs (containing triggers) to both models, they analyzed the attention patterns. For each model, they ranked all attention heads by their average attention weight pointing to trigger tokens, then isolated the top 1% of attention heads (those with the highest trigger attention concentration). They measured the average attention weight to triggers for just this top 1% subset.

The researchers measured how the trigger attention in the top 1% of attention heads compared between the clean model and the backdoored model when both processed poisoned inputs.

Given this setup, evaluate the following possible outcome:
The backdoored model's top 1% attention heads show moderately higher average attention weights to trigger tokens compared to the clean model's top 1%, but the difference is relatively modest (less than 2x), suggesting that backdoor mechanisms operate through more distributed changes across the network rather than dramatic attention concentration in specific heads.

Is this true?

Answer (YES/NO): NO